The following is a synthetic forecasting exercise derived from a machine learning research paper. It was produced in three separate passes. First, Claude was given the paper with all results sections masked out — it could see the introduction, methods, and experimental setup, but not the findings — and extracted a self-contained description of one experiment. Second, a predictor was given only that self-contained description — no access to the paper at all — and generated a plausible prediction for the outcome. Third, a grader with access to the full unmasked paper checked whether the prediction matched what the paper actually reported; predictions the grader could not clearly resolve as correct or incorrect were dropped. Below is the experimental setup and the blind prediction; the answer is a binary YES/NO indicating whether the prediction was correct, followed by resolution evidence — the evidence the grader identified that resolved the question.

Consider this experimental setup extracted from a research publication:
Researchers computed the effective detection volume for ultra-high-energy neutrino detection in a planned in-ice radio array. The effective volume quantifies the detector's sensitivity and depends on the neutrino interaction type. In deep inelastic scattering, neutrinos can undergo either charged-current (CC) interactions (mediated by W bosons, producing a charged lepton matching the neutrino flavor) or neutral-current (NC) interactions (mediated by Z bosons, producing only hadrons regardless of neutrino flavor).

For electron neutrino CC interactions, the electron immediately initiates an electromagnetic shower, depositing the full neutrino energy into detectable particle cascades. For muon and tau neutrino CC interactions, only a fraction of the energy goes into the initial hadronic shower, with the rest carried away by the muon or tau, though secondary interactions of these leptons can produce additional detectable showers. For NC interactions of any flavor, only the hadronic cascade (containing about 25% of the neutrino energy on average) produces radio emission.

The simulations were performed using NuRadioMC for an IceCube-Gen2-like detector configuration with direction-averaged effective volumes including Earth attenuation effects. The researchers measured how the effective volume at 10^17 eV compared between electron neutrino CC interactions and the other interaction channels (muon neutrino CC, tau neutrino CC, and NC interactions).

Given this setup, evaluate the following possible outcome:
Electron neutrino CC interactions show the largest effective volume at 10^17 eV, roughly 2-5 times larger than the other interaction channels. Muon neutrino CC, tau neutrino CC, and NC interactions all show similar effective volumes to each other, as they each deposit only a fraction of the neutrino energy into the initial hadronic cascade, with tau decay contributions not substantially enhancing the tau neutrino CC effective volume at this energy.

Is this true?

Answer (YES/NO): YES